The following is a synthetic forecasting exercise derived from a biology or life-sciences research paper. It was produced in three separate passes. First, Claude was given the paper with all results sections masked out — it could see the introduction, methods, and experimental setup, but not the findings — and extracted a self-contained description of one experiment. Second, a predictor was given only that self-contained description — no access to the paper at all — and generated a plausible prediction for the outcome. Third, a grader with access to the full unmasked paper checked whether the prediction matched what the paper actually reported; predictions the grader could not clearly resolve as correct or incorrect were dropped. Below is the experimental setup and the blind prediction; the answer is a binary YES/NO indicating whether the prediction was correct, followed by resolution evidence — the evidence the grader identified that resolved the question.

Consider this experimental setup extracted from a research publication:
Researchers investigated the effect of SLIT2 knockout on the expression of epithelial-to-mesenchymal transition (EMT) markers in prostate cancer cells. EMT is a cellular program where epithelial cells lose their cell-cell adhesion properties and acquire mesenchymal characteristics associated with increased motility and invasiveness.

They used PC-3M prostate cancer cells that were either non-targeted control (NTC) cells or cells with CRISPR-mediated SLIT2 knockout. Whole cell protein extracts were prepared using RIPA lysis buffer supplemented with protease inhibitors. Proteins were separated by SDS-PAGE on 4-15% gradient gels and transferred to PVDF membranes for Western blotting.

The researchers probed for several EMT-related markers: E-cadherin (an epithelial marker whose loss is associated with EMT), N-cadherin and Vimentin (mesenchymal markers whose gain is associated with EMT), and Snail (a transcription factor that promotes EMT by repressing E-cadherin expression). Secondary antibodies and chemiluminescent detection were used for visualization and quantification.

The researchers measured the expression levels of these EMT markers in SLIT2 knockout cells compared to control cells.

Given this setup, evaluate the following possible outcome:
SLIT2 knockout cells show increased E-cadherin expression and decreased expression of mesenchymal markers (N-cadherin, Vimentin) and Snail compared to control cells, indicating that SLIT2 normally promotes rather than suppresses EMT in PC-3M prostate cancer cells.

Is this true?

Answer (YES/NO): NO